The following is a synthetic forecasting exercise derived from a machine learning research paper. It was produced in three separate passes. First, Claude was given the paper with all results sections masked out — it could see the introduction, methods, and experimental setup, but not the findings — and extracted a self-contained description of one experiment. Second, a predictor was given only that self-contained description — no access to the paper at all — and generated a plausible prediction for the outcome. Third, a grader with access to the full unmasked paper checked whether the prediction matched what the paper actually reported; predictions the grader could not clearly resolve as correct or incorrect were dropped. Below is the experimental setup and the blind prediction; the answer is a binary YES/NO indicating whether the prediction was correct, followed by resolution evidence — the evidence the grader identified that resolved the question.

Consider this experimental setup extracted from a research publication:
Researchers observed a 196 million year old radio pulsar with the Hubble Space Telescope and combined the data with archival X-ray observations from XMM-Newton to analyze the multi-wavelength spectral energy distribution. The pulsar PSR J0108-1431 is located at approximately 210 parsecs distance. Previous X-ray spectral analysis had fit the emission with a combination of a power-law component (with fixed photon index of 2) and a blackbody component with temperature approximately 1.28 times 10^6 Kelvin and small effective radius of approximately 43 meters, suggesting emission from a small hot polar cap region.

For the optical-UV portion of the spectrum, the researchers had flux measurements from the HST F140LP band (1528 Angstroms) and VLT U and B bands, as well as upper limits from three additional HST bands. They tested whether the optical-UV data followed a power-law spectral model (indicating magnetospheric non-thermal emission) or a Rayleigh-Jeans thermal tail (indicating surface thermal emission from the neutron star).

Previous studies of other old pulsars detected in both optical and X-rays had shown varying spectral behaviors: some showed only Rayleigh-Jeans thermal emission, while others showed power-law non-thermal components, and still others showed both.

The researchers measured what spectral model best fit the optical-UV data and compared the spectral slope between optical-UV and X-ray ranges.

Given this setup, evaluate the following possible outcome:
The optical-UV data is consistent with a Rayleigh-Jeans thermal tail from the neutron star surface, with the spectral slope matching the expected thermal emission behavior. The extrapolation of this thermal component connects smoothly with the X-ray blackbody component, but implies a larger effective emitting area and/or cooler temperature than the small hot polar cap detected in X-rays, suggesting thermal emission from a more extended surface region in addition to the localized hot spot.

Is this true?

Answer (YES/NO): NO